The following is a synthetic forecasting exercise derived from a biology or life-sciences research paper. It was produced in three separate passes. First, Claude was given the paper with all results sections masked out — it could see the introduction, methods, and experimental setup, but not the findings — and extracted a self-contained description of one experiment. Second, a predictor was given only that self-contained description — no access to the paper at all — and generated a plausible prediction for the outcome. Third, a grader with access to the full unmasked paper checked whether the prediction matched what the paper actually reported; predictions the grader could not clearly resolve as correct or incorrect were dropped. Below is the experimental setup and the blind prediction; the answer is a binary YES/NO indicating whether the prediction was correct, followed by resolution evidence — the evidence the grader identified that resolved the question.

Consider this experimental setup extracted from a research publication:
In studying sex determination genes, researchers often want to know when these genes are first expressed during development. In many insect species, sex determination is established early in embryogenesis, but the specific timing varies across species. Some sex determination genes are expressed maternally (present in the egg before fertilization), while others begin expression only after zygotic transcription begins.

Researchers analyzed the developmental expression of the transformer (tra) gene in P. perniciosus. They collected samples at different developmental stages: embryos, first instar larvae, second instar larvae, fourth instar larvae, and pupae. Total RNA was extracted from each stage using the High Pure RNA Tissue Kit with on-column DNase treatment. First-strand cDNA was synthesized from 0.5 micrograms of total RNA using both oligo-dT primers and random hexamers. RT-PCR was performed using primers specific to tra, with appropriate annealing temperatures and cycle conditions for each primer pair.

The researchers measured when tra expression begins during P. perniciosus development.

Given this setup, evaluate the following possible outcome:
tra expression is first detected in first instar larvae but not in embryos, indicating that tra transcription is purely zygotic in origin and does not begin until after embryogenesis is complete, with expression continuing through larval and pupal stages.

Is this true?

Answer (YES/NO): NO